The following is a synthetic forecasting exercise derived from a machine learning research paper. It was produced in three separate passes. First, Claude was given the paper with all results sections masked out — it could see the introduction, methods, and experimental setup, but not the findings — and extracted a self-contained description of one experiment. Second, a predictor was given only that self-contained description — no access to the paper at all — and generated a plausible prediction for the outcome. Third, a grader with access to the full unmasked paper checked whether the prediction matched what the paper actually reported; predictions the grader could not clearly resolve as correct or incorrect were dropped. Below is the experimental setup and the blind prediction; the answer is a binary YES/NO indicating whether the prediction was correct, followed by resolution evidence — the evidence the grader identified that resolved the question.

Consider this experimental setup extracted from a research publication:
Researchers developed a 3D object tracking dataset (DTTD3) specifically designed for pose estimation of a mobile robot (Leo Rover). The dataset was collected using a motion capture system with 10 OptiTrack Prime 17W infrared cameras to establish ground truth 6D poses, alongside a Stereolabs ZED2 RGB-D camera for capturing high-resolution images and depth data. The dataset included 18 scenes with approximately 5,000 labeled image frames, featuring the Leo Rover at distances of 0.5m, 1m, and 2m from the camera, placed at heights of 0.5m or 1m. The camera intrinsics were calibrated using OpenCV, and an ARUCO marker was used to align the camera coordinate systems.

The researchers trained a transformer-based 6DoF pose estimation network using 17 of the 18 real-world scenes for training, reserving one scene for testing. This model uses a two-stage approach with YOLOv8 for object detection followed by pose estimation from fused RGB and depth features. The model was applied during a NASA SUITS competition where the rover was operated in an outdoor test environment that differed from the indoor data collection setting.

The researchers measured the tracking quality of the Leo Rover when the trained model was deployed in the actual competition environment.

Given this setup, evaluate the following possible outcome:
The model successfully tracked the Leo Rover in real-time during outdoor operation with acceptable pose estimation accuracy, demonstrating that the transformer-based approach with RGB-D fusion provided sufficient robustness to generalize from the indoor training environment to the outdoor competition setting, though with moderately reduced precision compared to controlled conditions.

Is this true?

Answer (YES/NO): NO